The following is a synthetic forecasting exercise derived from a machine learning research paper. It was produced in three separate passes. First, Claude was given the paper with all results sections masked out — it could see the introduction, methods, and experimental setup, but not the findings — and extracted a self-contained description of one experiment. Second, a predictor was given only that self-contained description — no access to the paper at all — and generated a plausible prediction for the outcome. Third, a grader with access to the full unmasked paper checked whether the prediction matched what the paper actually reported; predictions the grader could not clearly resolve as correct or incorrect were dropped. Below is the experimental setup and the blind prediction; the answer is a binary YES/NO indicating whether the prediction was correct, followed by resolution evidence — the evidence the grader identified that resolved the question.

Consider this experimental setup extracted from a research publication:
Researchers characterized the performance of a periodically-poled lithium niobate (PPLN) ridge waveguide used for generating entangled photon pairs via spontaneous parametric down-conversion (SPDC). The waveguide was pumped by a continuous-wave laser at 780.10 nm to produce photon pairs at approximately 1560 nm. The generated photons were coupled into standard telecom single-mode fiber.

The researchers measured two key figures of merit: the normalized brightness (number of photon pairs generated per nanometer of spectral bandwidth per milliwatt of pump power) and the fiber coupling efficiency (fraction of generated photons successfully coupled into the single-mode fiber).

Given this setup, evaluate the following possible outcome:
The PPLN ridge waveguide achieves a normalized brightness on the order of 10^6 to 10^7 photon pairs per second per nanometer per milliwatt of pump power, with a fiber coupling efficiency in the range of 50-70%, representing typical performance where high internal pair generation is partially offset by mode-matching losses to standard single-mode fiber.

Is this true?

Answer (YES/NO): NO